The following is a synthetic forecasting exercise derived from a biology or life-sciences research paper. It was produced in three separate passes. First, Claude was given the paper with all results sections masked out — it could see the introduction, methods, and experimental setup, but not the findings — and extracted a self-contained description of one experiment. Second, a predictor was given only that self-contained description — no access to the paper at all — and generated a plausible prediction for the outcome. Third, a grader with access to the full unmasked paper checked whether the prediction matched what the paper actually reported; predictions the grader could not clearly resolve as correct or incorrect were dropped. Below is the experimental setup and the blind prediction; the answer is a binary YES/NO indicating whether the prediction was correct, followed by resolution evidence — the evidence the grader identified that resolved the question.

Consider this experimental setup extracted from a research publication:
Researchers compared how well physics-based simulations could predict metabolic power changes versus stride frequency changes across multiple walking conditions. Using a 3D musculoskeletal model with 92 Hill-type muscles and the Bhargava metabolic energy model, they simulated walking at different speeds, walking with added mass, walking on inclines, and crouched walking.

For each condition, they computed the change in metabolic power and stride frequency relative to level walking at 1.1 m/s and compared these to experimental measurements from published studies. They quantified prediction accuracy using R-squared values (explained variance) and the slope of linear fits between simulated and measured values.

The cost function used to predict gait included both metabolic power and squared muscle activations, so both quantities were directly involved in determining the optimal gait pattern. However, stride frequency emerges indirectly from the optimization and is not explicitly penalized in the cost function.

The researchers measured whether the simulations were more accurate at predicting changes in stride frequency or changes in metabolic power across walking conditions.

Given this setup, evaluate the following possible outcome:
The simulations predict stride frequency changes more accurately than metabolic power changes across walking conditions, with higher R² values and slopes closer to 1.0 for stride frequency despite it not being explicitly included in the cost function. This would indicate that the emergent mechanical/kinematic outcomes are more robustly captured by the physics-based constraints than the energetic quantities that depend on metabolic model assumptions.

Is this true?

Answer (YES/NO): NO